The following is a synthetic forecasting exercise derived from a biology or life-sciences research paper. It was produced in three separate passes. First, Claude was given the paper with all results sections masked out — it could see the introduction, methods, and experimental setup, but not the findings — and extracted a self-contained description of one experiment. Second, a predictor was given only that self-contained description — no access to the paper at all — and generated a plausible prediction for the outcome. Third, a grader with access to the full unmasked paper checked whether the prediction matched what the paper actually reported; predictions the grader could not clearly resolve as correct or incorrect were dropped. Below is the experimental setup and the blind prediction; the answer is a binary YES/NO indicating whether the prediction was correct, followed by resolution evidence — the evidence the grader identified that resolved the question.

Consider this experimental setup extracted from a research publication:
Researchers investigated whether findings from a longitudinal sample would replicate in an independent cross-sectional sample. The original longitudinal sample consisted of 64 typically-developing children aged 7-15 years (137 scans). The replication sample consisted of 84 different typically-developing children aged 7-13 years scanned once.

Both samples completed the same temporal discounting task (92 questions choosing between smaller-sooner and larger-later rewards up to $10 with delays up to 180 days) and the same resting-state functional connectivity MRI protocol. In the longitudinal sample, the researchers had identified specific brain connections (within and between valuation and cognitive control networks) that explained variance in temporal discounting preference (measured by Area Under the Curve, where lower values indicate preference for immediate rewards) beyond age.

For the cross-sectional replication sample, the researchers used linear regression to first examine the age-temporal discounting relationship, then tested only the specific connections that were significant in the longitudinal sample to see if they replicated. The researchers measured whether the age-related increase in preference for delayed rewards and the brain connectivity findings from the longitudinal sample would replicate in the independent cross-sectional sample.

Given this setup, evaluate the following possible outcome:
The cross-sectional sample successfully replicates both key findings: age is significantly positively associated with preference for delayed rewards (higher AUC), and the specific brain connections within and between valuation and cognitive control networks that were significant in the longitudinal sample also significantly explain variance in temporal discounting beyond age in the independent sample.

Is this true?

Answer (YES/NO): NO